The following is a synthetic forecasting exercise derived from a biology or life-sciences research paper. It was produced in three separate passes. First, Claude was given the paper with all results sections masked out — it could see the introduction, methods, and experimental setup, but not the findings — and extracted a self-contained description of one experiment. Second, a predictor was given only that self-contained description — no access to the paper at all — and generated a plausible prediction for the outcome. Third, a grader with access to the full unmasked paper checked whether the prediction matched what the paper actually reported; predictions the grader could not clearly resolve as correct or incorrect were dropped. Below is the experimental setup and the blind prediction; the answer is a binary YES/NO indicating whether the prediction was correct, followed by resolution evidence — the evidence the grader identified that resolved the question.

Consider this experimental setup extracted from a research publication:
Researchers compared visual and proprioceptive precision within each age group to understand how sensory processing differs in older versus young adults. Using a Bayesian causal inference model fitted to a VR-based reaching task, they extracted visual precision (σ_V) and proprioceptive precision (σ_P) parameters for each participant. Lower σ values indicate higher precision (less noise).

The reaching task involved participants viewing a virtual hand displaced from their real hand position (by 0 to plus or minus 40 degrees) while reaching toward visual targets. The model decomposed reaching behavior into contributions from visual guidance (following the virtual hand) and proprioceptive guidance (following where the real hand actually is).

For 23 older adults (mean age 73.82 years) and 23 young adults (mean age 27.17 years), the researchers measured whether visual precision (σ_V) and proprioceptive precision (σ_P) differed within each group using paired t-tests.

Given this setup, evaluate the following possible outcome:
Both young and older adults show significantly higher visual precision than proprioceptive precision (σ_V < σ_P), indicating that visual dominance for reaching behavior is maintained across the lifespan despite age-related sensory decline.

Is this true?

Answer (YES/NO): NO